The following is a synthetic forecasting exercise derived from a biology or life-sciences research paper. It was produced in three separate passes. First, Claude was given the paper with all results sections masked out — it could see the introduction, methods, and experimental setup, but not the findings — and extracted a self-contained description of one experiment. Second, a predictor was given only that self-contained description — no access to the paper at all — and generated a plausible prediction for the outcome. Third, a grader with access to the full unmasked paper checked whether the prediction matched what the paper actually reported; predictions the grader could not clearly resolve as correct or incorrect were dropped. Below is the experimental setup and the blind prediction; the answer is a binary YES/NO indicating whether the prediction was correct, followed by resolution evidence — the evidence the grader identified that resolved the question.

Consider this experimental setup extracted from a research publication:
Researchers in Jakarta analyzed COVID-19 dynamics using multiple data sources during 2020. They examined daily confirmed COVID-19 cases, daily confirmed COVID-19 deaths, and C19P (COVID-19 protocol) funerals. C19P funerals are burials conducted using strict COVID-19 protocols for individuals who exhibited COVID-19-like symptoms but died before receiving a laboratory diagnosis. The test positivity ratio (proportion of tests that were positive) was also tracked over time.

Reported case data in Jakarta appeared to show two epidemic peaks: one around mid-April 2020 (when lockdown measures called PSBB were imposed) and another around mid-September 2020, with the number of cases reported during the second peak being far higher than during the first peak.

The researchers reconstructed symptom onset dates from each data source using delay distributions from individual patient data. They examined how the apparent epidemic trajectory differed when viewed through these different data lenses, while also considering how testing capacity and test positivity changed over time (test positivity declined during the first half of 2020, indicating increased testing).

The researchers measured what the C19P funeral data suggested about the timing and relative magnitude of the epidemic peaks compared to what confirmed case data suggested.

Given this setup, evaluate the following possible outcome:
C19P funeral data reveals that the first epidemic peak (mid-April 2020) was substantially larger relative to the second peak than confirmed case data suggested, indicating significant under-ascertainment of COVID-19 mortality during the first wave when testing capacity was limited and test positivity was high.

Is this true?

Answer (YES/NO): NO